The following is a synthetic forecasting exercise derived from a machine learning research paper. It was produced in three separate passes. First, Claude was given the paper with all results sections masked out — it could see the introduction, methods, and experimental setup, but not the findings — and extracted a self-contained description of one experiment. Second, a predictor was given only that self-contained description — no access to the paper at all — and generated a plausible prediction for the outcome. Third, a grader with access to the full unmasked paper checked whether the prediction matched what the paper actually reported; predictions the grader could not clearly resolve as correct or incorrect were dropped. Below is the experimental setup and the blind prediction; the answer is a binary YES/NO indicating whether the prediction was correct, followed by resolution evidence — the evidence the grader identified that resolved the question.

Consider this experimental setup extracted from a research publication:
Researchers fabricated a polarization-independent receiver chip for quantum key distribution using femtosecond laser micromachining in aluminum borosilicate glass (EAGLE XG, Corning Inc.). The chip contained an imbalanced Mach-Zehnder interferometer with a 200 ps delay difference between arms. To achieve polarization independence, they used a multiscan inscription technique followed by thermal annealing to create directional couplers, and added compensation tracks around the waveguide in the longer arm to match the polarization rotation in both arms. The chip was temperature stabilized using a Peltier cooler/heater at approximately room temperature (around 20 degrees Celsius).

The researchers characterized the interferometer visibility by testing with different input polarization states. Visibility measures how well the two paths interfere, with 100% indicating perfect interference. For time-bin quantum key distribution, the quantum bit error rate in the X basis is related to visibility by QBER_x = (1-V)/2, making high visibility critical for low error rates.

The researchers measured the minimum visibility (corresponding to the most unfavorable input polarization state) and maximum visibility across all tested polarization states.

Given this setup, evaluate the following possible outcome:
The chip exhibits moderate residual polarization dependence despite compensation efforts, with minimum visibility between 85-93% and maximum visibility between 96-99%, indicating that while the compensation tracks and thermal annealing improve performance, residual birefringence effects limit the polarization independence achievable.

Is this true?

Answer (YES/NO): NO